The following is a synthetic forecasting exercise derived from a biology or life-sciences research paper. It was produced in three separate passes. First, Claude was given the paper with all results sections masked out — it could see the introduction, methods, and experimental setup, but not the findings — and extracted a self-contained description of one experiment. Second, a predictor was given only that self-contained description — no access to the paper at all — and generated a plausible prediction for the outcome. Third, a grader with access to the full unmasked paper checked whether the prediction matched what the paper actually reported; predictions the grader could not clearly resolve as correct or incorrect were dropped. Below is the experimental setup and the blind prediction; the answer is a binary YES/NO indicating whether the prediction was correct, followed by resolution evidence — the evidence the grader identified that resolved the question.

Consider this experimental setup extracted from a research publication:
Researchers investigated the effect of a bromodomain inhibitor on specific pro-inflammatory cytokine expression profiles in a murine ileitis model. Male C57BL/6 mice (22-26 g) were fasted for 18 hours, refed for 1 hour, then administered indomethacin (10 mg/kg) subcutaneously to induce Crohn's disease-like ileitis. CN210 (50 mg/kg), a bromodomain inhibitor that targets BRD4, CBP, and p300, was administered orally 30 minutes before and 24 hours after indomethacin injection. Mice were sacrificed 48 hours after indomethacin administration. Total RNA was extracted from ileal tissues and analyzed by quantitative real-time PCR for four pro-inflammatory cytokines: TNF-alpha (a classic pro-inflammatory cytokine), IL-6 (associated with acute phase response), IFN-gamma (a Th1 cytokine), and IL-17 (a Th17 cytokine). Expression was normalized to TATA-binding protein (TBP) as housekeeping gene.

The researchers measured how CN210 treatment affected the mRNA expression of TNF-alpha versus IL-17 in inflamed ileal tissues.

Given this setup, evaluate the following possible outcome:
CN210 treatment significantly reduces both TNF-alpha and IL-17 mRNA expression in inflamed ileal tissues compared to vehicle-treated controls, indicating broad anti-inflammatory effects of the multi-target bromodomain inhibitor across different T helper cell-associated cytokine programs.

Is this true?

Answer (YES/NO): YES